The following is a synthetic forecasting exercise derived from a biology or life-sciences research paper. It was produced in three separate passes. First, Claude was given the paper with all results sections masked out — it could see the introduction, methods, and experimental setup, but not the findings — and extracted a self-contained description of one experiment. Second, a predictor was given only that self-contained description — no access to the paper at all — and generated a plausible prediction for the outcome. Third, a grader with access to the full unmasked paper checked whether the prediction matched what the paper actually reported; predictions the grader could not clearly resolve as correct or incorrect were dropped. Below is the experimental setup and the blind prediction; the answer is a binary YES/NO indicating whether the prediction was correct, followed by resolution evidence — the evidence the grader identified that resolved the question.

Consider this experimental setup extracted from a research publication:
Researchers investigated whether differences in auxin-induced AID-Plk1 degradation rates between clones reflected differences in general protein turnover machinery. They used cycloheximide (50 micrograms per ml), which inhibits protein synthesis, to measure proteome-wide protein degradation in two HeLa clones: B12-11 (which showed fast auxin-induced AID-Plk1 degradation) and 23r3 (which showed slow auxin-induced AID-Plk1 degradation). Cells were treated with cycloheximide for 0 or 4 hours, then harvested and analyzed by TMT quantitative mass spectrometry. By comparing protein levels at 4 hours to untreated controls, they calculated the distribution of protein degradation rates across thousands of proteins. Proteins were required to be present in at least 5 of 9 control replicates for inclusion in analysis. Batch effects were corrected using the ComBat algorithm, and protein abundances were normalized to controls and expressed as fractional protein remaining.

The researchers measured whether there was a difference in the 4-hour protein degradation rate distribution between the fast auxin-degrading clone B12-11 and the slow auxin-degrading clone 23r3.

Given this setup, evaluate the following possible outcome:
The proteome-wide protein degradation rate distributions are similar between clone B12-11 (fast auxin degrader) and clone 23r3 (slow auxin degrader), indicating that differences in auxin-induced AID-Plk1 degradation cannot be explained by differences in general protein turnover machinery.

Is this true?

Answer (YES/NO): NO